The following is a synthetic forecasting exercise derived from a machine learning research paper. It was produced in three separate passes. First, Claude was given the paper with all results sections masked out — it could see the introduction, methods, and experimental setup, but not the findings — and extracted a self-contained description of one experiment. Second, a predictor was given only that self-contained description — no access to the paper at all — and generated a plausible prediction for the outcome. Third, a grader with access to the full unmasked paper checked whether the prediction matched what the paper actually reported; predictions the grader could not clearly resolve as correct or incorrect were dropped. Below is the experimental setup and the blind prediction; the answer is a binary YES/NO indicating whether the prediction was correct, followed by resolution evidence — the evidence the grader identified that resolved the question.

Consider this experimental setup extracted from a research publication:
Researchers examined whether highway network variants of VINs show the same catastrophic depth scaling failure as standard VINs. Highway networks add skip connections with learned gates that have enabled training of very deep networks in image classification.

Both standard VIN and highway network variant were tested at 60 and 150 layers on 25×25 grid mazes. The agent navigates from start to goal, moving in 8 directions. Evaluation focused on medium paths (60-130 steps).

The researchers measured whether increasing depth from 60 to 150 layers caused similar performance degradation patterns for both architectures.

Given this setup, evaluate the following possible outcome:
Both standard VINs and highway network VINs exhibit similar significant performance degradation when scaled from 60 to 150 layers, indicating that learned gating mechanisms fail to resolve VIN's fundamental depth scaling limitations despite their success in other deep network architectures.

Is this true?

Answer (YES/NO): NO